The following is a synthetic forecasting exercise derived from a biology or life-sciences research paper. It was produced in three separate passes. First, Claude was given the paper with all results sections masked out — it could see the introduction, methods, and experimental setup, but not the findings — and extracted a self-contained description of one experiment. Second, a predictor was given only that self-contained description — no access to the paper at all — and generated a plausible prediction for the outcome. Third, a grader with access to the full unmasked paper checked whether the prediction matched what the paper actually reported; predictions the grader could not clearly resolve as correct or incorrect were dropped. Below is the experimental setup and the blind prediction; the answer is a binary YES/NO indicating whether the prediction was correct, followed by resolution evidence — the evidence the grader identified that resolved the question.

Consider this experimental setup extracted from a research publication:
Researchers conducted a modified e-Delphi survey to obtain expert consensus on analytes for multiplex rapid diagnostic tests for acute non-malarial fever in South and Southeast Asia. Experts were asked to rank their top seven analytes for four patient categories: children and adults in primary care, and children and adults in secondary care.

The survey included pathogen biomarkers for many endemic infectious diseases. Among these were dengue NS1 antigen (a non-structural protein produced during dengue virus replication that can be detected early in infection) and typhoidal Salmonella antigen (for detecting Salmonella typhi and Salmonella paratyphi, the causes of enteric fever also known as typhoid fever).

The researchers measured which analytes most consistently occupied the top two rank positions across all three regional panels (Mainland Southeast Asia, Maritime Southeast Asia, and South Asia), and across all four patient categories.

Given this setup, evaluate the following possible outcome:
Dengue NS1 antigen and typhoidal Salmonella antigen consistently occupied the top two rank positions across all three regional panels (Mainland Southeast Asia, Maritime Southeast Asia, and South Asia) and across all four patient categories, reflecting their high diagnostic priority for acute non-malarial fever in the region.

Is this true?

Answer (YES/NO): YES